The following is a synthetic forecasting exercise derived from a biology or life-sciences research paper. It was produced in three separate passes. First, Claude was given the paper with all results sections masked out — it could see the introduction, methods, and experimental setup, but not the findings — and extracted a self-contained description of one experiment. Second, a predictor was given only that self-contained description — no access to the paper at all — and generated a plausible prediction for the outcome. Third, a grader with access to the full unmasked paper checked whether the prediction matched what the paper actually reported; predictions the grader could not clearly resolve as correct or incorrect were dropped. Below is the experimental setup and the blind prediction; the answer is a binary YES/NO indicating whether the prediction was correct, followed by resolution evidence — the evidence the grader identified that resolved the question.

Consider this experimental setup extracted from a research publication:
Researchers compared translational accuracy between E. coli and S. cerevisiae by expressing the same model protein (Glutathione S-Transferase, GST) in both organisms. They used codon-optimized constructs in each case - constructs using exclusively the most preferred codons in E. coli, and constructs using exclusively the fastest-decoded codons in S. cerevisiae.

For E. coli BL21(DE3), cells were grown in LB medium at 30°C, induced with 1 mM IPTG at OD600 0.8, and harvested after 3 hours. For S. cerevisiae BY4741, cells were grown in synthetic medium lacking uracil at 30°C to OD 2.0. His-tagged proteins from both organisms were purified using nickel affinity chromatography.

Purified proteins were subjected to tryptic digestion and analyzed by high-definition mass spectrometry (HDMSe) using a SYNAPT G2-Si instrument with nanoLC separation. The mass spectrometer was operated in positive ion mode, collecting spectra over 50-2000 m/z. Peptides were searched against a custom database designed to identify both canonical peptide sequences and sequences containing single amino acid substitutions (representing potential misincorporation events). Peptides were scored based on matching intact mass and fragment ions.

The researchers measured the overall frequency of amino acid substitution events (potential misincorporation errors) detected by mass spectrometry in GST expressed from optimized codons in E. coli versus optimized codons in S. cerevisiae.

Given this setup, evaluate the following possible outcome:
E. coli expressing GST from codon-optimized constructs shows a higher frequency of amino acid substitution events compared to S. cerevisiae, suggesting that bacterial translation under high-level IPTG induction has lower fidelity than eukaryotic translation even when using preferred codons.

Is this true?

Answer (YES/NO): NO